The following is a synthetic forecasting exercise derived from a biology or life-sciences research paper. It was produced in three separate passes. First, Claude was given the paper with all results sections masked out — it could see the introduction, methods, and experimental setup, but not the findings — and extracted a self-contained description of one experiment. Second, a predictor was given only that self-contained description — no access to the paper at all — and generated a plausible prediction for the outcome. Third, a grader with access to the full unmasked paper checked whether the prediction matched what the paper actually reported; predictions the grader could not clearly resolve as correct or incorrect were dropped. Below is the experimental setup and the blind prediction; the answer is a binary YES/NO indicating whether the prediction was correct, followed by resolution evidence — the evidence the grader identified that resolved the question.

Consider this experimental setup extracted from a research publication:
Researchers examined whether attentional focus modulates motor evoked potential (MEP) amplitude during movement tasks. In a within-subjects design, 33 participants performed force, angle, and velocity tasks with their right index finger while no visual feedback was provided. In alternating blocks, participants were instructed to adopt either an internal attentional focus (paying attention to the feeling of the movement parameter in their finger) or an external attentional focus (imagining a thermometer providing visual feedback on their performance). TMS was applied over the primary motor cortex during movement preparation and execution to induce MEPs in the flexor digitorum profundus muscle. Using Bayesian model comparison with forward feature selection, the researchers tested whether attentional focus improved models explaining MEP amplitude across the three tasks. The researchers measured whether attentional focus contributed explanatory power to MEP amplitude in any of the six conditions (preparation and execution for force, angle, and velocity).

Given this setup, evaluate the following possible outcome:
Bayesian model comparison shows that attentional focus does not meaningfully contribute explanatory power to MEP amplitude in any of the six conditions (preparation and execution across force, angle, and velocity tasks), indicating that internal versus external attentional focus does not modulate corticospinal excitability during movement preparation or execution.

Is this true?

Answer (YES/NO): NO